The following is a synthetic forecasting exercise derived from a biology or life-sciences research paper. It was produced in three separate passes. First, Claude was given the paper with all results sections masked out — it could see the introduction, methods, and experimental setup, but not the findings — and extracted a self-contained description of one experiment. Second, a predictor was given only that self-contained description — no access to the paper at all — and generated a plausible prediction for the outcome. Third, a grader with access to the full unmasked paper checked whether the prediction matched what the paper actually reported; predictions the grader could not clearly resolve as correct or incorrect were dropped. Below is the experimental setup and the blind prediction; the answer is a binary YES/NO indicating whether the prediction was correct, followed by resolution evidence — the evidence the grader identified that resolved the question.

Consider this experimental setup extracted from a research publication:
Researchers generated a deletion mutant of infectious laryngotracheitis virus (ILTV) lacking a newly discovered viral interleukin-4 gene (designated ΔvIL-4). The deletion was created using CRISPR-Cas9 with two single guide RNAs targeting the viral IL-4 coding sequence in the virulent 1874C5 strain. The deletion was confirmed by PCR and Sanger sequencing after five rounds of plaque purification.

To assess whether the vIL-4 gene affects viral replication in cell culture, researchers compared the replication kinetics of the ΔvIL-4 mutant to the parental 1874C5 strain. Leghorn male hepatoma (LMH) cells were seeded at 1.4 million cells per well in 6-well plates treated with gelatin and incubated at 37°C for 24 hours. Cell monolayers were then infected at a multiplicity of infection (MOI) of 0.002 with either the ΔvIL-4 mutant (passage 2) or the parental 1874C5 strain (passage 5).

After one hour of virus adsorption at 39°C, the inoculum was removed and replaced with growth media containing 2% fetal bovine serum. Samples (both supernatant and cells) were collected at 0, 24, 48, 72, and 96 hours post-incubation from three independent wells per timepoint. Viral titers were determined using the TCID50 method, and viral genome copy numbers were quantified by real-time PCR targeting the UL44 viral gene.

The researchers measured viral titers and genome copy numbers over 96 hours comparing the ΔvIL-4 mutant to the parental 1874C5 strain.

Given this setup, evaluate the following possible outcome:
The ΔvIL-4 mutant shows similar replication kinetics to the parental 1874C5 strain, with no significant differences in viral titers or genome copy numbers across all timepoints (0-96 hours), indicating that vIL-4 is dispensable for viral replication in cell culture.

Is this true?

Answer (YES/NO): NO